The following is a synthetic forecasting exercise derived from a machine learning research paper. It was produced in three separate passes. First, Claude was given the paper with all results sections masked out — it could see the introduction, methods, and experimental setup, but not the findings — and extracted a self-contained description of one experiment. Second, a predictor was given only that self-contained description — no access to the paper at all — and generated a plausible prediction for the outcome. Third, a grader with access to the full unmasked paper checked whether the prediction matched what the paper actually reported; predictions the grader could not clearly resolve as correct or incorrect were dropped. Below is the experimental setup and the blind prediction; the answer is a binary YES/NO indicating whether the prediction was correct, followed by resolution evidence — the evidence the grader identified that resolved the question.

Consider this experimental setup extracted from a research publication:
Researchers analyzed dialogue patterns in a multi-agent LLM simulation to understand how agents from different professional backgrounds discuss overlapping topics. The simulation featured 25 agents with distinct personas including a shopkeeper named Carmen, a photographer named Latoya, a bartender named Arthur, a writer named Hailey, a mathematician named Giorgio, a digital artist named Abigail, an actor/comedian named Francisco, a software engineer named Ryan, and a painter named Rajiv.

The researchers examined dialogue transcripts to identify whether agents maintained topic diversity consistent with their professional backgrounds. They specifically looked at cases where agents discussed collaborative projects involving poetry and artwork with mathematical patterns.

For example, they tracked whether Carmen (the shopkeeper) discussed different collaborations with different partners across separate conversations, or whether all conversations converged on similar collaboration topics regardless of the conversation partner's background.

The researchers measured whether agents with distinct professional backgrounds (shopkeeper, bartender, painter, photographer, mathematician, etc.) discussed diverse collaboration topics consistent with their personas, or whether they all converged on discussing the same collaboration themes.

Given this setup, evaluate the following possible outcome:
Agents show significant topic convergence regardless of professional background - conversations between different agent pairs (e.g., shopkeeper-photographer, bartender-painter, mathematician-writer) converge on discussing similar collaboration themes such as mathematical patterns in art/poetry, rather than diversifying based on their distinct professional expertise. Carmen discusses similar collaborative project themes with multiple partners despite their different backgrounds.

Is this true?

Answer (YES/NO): YES